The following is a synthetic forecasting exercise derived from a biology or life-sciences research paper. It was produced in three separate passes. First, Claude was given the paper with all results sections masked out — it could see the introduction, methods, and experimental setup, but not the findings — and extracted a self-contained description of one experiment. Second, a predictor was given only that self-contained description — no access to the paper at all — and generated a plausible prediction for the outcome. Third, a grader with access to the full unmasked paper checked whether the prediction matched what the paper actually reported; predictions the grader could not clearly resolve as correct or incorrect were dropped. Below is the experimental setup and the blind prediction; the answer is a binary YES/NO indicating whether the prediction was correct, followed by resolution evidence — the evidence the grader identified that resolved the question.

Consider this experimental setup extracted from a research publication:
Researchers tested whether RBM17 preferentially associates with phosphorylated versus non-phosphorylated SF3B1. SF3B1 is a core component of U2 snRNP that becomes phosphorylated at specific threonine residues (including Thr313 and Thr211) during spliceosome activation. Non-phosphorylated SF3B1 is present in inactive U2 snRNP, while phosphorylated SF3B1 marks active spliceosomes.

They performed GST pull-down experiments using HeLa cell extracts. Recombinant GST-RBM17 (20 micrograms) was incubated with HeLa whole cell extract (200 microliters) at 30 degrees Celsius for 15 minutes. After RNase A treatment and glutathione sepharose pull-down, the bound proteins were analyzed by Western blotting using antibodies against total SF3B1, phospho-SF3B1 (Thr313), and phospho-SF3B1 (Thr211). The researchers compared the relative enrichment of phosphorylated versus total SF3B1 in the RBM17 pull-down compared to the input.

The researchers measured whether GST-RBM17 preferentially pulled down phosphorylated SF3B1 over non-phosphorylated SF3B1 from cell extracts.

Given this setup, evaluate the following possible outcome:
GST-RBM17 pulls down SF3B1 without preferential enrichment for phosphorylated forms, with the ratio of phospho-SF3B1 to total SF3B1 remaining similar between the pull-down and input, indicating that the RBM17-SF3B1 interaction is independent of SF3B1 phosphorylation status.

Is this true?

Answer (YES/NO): NO